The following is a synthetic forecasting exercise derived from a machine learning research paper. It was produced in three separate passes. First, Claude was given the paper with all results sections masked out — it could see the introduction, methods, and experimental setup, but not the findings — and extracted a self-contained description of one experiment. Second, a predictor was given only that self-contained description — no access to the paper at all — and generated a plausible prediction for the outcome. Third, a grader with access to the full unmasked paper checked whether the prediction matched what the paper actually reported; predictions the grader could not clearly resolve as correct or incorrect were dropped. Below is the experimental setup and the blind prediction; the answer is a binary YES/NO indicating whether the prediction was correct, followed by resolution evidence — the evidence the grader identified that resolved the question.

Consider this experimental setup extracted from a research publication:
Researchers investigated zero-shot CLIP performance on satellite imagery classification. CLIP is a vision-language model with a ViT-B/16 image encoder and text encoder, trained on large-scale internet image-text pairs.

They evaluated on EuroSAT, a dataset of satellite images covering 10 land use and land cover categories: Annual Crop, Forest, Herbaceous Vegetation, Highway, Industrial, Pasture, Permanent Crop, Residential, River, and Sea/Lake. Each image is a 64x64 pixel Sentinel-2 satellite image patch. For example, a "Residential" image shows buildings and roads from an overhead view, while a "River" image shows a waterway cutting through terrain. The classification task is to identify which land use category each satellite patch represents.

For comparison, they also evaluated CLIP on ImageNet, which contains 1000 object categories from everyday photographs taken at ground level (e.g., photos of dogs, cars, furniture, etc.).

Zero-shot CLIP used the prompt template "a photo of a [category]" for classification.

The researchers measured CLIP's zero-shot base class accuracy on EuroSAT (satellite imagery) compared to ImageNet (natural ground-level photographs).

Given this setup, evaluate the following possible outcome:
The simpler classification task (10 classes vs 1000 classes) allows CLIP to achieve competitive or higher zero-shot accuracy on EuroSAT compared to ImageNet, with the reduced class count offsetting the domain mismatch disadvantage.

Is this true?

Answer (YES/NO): NO